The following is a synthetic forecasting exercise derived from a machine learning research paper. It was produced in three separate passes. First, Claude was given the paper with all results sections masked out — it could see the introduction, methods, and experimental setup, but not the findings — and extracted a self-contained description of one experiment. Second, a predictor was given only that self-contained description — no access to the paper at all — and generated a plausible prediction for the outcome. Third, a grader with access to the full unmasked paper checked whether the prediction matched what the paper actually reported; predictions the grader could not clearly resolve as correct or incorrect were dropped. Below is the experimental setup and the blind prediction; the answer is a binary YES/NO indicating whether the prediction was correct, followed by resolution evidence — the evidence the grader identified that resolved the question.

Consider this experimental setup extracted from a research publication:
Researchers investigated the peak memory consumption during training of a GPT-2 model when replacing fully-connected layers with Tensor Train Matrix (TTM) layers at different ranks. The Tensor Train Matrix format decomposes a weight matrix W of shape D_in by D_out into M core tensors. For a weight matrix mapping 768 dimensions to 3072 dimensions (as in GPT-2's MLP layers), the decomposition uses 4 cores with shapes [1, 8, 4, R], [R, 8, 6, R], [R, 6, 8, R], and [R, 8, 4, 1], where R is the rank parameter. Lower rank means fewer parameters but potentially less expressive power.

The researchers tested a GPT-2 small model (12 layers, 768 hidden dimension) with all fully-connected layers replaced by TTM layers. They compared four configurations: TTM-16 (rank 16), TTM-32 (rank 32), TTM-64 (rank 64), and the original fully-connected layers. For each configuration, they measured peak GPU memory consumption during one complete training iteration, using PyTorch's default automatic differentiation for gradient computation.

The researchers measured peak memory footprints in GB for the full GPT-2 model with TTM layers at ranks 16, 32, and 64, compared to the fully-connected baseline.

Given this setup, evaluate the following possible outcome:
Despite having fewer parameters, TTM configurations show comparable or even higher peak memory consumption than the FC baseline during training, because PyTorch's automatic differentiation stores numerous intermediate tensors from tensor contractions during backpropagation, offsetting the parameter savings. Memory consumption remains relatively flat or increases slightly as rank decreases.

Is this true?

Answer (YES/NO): NO